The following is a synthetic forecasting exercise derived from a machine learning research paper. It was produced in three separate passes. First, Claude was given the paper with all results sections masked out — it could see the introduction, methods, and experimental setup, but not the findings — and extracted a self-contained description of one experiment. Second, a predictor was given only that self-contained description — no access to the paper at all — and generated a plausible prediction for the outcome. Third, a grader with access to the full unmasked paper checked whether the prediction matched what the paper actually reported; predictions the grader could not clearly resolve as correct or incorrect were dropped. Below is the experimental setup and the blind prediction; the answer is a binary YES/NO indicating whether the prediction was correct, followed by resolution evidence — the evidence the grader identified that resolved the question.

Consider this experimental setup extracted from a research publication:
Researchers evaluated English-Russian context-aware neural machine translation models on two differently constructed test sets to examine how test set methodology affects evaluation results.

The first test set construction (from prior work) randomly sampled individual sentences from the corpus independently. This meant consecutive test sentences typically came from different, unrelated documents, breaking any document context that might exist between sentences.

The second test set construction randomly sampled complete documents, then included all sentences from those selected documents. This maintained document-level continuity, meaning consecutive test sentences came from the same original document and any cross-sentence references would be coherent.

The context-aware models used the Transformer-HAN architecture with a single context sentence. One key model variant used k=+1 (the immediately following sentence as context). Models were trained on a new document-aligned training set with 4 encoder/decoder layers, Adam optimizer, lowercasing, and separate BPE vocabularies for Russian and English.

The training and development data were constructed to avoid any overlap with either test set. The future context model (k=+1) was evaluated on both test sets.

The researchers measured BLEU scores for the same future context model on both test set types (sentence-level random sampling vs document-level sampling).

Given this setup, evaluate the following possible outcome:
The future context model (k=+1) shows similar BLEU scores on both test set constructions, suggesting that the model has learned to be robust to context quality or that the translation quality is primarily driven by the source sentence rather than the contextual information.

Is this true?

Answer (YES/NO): NO